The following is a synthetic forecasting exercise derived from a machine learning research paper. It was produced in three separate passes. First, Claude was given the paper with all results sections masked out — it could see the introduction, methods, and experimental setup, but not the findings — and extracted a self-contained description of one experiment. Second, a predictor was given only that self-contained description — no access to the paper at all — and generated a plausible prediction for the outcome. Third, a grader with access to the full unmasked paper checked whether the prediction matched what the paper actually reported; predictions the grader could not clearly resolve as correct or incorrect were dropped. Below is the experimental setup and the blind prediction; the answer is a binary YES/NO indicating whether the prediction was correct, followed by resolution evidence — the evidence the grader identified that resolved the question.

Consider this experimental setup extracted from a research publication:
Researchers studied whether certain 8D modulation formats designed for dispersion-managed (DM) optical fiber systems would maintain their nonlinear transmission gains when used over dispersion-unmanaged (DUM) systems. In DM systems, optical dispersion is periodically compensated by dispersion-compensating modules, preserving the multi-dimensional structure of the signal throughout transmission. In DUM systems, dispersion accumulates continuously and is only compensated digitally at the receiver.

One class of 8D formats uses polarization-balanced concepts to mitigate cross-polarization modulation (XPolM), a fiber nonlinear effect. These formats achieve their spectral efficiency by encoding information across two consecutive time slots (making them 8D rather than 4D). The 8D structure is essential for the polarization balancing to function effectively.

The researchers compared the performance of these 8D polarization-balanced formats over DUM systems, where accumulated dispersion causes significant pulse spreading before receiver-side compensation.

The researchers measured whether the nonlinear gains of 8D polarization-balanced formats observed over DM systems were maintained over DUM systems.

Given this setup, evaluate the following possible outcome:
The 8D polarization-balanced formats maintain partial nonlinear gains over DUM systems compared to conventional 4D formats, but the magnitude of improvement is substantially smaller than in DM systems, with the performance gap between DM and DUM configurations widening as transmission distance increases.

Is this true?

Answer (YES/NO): NO